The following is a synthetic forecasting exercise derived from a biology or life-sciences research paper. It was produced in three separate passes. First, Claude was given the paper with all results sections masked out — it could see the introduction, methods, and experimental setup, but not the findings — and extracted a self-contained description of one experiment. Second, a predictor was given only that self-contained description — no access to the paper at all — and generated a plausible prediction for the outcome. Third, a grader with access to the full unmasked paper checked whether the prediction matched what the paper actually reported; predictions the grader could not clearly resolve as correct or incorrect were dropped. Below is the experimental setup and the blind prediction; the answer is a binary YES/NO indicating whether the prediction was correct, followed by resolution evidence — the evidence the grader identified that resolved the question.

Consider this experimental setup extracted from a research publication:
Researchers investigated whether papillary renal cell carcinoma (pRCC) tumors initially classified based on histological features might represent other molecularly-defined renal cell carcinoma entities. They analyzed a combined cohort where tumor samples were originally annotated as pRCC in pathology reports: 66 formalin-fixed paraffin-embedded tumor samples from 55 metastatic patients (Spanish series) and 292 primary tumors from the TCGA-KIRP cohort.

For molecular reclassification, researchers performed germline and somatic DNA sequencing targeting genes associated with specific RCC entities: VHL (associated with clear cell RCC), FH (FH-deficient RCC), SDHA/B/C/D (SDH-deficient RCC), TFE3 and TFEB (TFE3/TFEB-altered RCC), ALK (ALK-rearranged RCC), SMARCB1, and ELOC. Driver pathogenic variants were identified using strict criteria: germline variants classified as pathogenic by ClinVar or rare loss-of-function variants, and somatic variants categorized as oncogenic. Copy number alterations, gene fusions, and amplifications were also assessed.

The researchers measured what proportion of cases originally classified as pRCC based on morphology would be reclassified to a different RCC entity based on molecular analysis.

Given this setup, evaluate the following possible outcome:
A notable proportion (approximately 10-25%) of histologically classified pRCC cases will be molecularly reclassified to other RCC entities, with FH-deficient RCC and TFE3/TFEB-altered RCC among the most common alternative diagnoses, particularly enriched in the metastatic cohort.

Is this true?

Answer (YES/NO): NO